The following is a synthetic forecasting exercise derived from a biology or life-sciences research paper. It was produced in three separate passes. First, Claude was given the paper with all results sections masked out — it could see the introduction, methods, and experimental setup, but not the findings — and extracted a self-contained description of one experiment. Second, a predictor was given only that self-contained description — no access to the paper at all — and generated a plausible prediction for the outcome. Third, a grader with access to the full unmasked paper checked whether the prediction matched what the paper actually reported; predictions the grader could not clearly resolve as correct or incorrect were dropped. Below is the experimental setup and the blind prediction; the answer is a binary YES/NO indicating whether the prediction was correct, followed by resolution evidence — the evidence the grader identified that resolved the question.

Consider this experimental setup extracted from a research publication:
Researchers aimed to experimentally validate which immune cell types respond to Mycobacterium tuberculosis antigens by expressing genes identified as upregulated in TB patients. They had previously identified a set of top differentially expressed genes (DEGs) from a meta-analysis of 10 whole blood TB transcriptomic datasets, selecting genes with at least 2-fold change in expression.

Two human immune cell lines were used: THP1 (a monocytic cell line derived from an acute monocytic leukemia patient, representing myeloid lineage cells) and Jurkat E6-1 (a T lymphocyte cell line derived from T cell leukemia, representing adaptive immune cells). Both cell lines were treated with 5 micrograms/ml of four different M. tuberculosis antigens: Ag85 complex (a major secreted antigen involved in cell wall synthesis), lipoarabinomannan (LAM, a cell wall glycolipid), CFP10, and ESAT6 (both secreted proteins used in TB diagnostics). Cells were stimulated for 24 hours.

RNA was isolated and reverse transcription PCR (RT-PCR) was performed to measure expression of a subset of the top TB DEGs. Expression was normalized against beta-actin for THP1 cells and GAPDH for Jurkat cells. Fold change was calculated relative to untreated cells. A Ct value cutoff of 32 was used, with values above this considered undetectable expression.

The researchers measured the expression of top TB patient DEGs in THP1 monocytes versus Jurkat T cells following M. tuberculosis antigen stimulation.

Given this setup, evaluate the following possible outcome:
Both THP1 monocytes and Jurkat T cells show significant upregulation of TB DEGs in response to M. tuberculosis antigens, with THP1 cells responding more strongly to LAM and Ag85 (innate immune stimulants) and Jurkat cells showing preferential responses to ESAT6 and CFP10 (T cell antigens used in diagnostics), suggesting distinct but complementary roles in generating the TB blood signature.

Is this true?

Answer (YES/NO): NO